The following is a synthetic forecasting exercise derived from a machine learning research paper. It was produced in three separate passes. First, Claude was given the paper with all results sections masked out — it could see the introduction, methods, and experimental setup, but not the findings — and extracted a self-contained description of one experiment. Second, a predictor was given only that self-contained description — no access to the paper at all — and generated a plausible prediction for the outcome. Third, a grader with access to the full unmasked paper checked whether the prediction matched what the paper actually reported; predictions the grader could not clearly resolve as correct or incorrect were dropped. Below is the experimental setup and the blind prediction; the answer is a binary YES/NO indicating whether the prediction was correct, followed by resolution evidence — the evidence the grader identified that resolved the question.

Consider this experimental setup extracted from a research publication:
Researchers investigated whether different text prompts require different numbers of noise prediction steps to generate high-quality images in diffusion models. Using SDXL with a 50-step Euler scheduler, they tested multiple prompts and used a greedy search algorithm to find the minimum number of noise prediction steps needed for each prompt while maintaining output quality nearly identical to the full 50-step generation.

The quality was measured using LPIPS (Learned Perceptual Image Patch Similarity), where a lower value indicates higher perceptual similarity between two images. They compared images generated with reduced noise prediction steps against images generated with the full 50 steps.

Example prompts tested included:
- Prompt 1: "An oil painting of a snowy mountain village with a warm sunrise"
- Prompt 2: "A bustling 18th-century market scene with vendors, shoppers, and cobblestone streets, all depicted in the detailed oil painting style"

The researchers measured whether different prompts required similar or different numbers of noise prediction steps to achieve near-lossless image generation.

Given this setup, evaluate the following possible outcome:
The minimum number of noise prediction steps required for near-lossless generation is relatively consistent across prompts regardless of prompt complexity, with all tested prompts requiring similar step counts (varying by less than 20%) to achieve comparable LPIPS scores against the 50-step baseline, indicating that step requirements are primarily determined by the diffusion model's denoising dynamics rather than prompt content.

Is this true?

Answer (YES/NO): NO